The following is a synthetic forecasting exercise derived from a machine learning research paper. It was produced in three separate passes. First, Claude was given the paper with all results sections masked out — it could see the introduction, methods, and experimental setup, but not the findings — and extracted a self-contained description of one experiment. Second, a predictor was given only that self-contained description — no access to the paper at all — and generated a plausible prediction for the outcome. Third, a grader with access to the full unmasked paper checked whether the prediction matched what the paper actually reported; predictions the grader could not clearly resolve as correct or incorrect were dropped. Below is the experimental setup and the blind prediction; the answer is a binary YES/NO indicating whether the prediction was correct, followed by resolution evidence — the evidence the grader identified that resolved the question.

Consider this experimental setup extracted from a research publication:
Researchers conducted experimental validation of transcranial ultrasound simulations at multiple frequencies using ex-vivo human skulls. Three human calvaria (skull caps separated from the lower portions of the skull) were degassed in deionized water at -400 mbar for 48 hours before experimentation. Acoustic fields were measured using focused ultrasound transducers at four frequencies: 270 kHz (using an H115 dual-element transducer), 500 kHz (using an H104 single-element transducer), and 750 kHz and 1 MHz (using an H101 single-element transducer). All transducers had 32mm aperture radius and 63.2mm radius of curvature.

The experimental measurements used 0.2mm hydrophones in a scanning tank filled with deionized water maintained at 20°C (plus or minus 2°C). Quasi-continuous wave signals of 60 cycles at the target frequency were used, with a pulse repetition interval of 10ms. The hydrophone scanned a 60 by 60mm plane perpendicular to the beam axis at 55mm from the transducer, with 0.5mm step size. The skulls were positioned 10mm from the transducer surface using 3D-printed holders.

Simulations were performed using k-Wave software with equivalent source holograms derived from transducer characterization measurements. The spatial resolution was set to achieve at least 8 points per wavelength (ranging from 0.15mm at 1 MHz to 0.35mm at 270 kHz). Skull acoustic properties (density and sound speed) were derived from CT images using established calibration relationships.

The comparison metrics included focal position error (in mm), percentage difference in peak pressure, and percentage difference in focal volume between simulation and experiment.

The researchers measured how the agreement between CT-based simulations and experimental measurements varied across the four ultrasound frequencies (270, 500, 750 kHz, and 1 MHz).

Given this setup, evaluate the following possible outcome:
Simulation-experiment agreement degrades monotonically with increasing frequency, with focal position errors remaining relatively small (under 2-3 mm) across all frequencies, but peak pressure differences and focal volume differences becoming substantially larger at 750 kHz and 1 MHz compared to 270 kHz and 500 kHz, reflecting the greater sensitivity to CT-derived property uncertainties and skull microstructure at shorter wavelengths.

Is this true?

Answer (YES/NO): NO